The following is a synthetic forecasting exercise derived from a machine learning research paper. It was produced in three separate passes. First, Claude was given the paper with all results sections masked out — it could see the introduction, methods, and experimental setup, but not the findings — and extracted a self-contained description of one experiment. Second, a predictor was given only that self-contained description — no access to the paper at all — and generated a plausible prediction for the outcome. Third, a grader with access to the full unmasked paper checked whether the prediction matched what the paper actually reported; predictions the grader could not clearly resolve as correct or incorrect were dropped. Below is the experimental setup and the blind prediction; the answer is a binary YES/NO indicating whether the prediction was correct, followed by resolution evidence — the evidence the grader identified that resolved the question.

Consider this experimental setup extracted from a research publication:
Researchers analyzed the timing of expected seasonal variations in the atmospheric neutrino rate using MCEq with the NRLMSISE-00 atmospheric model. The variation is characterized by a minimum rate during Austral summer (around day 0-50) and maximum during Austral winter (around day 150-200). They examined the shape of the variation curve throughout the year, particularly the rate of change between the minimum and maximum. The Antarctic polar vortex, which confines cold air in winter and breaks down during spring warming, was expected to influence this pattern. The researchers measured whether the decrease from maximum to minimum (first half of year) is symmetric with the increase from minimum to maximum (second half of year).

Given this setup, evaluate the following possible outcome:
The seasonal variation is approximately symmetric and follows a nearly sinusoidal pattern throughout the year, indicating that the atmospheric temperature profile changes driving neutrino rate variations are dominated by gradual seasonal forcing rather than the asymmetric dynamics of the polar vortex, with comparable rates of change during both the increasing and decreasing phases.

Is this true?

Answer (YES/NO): NO